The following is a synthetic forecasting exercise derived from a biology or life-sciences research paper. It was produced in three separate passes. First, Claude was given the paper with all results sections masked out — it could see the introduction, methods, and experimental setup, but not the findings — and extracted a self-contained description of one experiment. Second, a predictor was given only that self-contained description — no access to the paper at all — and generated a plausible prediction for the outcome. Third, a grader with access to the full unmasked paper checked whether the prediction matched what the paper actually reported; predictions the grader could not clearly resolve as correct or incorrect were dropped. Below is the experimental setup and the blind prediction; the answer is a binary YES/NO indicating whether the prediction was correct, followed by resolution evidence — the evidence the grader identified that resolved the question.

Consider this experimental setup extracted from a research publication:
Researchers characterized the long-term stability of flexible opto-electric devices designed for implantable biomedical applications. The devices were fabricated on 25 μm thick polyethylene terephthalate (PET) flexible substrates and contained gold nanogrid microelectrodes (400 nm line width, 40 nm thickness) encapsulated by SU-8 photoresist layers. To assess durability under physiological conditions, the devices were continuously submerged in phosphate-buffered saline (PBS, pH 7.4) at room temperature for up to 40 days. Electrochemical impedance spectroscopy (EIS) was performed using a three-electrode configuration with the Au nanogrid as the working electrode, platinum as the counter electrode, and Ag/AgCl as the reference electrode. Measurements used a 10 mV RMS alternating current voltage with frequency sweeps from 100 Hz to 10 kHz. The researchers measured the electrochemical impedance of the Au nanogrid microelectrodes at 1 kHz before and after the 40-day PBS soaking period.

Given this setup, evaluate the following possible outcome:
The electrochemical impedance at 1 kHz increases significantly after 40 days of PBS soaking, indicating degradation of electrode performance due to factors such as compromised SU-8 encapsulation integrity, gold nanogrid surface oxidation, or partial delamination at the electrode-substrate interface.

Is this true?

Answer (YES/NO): NO